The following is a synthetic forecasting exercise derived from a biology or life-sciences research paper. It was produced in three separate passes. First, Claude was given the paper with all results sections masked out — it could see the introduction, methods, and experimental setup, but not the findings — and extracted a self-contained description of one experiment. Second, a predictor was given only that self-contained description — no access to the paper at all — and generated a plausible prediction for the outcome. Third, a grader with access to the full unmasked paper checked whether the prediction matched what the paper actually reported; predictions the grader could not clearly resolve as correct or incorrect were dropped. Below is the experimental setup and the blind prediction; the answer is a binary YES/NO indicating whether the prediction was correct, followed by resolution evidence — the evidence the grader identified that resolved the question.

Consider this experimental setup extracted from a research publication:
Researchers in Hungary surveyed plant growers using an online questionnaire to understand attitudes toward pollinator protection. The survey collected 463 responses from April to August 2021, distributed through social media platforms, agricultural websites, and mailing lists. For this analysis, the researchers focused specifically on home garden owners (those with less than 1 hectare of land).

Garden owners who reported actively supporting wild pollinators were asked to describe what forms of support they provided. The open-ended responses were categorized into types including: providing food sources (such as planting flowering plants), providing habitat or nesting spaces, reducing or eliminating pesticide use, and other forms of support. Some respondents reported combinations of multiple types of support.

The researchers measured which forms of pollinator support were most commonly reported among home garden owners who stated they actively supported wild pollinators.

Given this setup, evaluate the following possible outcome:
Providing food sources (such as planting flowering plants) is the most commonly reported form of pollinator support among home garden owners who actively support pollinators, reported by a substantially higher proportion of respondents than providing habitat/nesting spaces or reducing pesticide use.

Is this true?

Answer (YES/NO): NO